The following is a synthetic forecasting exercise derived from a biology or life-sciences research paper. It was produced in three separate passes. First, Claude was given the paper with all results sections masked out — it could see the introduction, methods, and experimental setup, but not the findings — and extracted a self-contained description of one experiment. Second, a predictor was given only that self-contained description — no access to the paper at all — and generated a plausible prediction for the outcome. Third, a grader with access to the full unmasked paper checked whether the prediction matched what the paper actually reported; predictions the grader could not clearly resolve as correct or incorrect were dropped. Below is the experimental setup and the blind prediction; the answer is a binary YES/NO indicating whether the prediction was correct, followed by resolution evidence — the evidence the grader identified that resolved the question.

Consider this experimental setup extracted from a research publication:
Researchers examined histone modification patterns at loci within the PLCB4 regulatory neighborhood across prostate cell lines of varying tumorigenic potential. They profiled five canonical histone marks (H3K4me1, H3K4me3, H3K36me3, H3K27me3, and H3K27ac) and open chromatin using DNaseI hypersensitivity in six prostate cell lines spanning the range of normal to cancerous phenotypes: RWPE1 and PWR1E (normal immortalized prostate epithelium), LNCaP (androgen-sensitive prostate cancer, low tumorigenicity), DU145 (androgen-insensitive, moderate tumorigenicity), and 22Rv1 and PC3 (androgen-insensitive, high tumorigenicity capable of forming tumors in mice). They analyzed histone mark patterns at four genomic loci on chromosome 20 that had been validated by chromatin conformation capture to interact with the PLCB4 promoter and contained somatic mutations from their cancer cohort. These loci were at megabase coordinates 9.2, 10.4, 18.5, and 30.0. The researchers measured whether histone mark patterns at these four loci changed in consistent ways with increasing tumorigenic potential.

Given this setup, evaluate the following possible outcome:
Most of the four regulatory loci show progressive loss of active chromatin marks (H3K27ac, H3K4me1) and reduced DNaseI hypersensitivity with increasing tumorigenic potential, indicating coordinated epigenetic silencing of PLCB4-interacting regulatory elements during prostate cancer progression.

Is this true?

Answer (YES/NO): NO